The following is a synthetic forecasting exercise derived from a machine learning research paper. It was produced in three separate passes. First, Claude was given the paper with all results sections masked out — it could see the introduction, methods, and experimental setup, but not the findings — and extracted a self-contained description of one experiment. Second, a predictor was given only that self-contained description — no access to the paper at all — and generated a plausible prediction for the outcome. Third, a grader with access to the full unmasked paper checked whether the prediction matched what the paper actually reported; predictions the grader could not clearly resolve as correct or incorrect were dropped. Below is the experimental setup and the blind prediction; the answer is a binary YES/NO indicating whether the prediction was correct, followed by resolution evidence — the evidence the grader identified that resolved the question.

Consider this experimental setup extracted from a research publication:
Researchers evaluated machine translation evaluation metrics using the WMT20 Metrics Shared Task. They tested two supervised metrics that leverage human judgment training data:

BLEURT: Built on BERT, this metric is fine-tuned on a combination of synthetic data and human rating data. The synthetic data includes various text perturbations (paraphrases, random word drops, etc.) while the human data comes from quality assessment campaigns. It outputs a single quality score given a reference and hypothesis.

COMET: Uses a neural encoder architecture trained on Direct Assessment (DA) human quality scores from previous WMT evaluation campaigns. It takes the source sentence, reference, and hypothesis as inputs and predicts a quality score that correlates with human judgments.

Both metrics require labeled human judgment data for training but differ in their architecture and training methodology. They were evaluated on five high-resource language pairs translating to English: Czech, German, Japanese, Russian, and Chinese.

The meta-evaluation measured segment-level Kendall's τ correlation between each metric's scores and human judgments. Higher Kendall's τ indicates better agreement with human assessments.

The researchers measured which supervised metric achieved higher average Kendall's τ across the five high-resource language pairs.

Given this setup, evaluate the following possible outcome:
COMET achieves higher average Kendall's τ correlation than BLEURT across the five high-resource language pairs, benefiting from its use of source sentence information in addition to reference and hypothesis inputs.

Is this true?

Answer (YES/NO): YES